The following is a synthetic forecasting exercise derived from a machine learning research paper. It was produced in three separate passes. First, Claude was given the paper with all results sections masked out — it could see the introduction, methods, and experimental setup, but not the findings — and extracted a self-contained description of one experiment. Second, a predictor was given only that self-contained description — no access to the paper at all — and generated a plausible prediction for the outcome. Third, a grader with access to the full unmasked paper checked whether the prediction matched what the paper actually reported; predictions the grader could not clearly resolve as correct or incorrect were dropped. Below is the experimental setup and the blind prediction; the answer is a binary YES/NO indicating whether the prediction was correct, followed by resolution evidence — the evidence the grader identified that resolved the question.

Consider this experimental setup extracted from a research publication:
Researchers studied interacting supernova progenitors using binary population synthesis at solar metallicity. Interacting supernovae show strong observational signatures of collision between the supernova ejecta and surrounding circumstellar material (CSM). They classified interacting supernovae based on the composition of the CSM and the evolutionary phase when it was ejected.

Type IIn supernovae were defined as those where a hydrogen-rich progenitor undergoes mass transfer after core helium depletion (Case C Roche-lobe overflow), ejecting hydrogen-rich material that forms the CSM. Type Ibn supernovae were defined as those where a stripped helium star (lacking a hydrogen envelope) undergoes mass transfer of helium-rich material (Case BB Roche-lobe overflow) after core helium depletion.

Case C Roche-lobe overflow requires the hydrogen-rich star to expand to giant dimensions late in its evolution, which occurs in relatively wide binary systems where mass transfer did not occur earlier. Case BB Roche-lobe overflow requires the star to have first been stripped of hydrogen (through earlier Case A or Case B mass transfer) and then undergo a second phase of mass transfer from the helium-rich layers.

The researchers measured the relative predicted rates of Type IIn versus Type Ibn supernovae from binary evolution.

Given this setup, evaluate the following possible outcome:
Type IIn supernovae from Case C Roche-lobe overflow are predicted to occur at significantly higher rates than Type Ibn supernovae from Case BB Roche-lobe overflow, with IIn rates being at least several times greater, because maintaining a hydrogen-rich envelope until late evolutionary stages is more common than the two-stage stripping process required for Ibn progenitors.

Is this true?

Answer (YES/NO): NO